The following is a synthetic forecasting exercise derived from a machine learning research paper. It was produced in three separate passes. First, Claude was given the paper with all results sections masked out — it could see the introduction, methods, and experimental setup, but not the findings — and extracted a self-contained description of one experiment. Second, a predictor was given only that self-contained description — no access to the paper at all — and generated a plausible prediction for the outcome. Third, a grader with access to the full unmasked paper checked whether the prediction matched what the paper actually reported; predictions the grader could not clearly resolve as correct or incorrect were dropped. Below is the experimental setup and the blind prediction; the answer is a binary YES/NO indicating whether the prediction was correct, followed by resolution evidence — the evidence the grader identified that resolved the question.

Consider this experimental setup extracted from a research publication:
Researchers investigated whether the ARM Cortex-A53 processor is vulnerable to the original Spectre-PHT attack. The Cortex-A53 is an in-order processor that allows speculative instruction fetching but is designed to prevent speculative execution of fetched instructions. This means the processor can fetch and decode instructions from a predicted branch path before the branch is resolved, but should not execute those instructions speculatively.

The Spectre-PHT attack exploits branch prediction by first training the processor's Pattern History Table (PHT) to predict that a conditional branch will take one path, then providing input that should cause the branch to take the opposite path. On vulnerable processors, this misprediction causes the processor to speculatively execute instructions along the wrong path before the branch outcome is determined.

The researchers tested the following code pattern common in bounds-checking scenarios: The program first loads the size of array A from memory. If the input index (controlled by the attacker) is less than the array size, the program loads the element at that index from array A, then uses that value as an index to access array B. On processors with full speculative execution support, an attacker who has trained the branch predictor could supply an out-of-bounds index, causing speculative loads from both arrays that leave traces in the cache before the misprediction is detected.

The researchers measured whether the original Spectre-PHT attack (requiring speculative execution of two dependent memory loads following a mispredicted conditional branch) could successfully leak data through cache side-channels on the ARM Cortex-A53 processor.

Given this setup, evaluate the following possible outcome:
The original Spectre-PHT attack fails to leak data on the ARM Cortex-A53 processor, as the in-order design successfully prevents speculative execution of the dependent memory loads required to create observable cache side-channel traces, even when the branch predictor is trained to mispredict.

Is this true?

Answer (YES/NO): YES